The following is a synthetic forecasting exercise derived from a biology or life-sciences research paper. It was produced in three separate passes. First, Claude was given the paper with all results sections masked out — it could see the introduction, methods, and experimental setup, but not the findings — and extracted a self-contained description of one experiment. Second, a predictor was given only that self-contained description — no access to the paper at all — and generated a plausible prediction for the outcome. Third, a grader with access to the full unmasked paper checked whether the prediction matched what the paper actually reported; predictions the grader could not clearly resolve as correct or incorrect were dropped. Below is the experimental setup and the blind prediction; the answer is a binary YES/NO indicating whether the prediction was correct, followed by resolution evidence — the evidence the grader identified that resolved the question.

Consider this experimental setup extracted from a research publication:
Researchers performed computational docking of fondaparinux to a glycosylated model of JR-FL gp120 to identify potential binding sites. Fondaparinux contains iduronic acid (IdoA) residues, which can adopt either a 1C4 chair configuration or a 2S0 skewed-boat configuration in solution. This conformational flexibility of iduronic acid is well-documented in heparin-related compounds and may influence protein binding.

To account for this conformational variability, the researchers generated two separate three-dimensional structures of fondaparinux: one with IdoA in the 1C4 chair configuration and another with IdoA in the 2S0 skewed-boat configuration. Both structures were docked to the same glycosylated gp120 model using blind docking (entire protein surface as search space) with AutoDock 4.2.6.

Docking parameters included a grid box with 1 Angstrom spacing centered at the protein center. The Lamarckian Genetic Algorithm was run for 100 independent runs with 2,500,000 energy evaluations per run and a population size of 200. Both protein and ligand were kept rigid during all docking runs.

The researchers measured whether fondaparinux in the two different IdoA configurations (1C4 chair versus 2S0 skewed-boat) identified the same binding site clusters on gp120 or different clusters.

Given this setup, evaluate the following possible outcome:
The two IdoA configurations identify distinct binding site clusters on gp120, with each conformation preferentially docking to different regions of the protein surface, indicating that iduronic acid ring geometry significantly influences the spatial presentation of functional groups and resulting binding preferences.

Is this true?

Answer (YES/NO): NO